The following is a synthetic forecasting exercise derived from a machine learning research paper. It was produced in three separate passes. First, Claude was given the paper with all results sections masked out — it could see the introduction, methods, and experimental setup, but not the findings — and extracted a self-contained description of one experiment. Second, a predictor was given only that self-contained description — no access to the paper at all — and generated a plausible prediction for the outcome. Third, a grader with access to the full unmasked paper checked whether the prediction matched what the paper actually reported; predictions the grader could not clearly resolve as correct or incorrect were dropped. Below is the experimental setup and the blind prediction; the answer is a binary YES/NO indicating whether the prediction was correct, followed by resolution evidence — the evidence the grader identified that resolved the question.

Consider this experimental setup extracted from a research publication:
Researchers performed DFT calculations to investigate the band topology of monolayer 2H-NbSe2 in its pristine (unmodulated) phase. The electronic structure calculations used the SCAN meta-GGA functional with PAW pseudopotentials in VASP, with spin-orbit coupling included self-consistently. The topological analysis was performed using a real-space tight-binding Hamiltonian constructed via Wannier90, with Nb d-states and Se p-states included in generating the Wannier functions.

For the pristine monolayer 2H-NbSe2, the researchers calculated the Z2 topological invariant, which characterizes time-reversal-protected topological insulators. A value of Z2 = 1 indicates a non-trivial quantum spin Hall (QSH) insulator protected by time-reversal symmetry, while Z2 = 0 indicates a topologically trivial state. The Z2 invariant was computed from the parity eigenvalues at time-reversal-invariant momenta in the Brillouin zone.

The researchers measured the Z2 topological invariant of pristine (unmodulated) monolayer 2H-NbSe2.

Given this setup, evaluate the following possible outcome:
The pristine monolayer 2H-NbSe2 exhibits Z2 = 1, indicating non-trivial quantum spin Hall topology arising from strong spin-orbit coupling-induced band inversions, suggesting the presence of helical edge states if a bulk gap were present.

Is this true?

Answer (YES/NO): NO